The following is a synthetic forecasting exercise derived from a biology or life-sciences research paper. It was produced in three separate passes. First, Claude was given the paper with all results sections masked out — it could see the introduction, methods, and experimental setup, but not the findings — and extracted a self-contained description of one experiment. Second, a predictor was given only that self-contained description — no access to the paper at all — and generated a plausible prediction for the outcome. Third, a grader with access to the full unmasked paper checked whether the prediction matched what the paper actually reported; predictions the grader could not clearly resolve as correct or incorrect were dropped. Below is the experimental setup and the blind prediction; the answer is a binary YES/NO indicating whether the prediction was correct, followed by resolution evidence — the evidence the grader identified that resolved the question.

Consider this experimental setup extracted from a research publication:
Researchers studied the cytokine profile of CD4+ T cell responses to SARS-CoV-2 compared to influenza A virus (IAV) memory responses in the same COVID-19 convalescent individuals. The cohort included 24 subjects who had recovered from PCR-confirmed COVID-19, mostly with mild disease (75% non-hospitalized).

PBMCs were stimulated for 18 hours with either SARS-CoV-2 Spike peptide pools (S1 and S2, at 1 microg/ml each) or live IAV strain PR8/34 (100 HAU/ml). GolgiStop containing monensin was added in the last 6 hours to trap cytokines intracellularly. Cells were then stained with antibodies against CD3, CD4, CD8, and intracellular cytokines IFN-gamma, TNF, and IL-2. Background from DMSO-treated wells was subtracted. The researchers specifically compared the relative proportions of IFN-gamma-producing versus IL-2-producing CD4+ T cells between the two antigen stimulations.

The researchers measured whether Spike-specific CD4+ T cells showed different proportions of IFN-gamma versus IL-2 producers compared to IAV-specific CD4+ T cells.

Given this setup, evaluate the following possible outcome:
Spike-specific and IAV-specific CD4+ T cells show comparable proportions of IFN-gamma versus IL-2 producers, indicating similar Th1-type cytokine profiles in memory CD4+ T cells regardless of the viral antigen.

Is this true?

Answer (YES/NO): NO